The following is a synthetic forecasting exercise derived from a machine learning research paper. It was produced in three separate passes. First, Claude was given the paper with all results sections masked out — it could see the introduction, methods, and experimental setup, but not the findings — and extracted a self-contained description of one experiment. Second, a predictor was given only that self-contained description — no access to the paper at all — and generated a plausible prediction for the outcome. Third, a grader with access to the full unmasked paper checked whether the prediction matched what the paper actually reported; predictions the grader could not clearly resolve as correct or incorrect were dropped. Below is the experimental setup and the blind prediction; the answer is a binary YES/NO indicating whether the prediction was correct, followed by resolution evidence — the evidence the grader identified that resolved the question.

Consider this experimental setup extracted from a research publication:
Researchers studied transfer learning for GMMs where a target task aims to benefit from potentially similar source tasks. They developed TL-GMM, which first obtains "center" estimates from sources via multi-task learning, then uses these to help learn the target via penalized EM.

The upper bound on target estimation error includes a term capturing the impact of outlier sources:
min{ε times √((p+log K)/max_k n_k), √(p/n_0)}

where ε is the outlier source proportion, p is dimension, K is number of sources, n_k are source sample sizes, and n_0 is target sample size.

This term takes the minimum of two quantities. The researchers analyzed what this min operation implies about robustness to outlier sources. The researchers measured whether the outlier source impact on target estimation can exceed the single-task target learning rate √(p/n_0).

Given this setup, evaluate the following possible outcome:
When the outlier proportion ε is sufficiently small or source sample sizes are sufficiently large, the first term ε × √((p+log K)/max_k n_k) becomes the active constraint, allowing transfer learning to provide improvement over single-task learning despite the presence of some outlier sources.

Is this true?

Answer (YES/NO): YES